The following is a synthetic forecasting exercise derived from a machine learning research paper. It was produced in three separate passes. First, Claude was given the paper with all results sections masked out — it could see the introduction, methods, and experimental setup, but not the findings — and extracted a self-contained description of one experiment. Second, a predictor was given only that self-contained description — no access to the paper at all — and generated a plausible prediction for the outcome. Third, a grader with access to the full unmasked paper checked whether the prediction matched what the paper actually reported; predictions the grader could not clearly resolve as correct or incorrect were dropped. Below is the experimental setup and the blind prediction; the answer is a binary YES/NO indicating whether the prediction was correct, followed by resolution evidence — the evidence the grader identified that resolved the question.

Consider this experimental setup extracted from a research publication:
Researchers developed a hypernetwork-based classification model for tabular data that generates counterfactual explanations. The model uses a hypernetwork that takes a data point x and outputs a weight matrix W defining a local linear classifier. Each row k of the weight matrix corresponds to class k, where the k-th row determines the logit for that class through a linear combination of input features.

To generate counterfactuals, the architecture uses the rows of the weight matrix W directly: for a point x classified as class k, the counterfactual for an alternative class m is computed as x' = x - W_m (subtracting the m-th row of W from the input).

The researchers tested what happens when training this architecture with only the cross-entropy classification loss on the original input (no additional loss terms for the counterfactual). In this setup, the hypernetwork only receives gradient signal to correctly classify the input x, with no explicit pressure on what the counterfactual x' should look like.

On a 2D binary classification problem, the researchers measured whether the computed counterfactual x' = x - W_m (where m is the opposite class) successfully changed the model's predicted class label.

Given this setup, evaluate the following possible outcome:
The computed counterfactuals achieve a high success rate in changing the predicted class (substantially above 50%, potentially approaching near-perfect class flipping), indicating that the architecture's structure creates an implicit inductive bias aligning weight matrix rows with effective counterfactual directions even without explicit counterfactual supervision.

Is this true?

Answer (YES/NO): NO